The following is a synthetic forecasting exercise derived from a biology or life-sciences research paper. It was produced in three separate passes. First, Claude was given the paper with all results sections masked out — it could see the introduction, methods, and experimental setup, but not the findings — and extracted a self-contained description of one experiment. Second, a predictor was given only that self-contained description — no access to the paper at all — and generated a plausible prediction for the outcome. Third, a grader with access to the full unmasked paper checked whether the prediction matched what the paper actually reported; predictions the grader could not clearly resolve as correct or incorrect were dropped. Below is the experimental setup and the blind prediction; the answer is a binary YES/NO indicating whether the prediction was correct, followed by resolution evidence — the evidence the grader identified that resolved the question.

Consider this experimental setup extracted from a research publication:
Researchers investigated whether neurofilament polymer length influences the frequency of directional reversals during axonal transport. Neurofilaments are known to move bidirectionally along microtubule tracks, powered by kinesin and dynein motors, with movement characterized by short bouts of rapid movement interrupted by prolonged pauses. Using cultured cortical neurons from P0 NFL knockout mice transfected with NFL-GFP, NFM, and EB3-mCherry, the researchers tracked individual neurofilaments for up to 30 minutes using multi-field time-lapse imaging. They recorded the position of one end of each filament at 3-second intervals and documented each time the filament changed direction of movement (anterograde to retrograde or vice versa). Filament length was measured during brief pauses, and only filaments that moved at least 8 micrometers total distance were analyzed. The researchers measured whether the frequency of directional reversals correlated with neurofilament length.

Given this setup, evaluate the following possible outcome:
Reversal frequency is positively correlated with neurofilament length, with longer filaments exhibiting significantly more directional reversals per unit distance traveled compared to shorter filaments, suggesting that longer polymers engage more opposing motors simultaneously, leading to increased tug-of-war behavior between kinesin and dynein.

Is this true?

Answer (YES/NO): YES